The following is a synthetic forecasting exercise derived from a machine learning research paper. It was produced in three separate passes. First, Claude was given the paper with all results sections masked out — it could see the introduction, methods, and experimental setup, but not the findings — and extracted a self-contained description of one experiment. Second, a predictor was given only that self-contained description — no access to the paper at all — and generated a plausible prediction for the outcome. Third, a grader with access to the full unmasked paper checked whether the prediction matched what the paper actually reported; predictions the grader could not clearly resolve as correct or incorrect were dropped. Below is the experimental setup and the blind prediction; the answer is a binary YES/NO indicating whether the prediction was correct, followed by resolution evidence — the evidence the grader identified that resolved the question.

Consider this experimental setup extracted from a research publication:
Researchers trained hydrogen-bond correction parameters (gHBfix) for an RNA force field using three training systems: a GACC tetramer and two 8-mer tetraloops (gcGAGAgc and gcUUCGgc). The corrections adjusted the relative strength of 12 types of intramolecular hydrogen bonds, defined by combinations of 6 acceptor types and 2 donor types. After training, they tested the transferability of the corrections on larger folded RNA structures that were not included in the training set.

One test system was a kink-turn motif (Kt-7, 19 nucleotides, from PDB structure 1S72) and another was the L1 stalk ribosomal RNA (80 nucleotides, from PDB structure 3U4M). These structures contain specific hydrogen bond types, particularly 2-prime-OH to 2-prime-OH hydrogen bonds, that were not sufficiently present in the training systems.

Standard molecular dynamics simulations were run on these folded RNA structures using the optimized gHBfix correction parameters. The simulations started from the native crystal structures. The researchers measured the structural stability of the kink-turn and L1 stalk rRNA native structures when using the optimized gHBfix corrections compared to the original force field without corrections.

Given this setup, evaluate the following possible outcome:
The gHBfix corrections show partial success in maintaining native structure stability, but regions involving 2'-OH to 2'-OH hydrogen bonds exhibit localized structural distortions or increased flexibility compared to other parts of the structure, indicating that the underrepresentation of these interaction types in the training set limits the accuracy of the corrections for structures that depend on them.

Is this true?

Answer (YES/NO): NO